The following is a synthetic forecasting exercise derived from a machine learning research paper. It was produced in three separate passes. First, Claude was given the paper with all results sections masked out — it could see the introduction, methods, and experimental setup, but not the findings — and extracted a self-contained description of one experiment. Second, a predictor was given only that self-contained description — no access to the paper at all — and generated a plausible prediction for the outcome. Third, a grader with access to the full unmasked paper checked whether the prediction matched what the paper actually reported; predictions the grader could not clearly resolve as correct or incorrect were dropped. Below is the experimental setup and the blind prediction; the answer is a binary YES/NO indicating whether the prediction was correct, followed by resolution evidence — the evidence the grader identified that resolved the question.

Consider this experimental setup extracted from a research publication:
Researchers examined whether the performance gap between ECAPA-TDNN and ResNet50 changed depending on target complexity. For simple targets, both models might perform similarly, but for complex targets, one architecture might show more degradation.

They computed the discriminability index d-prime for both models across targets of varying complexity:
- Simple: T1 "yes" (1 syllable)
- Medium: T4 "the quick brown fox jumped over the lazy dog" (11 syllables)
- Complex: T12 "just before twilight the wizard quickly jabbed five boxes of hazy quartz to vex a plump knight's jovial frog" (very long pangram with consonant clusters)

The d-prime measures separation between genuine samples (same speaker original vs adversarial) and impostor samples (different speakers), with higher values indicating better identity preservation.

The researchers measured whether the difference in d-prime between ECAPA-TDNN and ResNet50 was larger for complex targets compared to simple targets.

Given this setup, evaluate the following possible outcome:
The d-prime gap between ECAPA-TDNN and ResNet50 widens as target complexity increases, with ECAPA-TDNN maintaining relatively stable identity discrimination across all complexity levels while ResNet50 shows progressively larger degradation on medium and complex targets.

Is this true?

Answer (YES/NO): NO